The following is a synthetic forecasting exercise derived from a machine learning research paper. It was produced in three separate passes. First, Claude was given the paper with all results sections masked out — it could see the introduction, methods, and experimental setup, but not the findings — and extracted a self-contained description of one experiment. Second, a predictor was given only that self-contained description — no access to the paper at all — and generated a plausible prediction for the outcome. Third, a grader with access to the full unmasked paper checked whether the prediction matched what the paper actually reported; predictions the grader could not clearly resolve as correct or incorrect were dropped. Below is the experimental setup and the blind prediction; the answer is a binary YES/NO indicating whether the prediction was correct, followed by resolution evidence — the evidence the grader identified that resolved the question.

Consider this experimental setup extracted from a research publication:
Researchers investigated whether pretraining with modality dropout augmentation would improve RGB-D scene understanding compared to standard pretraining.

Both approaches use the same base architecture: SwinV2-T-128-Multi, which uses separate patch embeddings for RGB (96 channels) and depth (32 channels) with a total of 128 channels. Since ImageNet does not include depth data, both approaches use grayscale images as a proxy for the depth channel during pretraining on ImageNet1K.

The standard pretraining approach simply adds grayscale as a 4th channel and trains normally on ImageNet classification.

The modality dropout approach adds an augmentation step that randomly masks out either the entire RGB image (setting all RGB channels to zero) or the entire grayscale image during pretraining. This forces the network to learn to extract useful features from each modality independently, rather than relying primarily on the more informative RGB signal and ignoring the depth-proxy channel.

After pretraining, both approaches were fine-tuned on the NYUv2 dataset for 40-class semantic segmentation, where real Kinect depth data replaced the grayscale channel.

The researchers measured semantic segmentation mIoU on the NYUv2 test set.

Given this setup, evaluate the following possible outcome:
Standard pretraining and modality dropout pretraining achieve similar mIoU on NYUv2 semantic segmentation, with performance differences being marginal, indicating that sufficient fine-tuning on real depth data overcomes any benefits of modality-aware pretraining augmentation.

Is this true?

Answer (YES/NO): NO